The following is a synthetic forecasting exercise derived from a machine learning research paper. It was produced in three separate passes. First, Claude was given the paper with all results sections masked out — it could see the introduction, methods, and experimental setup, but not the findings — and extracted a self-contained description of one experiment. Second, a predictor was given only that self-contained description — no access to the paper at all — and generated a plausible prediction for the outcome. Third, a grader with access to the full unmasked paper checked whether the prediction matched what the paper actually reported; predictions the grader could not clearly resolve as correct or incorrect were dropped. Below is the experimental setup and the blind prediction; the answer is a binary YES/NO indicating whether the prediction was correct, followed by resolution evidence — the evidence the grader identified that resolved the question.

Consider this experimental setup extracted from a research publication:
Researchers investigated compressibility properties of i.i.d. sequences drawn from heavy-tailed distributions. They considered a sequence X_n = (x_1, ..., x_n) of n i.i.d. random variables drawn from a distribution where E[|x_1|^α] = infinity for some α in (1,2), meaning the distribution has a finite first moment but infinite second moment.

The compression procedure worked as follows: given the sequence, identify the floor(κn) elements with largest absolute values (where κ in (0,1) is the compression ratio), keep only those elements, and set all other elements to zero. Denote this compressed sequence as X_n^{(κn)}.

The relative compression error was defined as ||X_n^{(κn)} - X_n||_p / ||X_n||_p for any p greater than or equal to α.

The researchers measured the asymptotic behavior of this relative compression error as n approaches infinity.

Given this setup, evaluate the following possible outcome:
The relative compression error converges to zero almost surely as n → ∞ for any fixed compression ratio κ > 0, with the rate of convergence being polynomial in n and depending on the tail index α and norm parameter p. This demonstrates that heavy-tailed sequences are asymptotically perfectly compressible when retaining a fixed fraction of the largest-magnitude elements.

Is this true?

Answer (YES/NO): NO